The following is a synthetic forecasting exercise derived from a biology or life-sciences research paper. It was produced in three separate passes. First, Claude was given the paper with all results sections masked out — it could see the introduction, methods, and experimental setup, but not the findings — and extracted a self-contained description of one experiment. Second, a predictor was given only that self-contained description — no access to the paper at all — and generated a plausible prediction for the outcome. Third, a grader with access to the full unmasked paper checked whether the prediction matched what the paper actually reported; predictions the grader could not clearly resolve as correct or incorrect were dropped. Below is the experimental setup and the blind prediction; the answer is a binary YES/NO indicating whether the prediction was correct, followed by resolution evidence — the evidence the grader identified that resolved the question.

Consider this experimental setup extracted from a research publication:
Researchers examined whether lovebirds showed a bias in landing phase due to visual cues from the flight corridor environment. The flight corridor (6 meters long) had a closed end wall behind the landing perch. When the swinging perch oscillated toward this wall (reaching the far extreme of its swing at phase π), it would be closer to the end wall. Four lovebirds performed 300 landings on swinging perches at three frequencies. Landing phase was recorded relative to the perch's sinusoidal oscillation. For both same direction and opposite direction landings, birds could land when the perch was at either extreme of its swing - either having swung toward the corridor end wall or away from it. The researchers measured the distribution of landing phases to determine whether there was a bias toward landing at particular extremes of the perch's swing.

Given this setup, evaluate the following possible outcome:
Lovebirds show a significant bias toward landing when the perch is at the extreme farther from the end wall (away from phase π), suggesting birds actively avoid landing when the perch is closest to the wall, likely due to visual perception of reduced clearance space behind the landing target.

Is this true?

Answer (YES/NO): NO